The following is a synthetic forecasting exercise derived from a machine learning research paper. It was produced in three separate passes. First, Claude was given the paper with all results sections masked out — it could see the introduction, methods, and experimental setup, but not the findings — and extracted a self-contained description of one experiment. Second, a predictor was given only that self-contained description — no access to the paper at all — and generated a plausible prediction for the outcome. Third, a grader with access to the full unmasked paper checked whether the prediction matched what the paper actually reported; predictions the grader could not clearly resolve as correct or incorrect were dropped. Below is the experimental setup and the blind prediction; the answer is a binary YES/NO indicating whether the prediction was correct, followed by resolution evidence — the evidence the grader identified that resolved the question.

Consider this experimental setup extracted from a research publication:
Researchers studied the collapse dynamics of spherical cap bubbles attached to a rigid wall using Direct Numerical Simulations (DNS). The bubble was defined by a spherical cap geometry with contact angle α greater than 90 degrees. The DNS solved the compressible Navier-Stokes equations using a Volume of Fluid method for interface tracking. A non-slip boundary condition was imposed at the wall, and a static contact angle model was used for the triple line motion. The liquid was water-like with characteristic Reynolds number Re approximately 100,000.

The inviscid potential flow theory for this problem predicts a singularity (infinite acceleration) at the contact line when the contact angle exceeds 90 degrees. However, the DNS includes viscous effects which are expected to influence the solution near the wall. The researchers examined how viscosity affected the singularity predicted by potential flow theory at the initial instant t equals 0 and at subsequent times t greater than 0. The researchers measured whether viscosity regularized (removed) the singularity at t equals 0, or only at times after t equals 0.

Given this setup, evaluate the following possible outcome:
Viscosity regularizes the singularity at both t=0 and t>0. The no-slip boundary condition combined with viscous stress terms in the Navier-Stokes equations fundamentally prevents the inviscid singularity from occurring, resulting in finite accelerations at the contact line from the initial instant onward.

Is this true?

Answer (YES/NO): NO